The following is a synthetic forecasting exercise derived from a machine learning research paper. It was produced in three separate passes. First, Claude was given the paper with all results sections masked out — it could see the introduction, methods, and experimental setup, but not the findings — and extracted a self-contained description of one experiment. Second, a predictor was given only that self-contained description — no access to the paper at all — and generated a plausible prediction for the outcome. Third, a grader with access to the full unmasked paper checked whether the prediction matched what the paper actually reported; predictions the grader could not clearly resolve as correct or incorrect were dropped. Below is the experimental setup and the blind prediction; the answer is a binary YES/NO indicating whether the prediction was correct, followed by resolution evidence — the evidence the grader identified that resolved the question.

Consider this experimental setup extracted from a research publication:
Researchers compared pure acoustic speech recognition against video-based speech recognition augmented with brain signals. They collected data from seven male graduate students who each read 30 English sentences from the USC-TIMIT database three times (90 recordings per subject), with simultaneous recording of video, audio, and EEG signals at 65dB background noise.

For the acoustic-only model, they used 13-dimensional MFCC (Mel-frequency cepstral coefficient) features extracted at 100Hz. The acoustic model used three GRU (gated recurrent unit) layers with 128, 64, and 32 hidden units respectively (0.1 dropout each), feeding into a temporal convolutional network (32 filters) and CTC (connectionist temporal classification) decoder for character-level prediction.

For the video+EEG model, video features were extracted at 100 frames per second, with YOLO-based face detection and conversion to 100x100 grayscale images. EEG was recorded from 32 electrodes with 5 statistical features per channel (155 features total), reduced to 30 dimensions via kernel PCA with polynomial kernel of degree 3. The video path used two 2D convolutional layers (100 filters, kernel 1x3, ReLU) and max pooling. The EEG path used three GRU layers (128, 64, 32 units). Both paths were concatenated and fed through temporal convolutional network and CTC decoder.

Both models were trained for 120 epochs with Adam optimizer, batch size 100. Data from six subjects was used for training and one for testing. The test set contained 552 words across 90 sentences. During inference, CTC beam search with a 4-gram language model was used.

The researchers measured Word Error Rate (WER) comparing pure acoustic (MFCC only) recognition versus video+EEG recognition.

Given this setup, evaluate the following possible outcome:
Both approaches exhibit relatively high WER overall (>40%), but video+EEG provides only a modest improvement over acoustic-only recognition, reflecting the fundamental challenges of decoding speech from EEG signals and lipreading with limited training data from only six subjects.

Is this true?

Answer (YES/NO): YES